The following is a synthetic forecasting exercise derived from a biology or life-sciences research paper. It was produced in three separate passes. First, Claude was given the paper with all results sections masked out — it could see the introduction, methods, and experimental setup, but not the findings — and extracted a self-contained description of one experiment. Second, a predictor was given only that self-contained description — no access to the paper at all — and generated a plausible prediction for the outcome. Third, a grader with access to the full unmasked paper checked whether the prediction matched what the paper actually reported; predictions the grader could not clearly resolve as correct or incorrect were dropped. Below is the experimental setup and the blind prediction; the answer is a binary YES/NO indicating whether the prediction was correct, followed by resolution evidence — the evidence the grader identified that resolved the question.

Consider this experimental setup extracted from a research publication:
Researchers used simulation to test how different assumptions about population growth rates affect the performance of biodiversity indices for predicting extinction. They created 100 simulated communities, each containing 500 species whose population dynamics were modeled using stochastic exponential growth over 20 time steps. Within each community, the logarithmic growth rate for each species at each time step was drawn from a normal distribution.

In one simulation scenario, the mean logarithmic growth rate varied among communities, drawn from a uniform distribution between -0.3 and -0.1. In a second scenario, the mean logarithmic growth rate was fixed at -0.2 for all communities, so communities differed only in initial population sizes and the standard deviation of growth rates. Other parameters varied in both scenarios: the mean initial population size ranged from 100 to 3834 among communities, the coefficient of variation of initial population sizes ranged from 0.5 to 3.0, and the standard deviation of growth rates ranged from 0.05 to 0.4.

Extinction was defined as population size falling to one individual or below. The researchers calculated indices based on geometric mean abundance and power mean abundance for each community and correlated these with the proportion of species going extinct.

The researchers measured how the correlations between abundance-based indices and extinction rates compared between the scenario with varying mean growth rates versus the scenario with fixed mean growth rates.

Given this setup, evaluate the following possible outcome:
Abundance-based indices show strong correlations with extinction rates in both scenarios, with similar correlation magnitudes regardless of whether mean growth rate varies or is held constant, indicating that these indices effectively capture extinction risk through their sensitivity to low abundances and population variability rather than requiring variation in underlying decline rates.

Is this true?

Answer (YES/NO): NO